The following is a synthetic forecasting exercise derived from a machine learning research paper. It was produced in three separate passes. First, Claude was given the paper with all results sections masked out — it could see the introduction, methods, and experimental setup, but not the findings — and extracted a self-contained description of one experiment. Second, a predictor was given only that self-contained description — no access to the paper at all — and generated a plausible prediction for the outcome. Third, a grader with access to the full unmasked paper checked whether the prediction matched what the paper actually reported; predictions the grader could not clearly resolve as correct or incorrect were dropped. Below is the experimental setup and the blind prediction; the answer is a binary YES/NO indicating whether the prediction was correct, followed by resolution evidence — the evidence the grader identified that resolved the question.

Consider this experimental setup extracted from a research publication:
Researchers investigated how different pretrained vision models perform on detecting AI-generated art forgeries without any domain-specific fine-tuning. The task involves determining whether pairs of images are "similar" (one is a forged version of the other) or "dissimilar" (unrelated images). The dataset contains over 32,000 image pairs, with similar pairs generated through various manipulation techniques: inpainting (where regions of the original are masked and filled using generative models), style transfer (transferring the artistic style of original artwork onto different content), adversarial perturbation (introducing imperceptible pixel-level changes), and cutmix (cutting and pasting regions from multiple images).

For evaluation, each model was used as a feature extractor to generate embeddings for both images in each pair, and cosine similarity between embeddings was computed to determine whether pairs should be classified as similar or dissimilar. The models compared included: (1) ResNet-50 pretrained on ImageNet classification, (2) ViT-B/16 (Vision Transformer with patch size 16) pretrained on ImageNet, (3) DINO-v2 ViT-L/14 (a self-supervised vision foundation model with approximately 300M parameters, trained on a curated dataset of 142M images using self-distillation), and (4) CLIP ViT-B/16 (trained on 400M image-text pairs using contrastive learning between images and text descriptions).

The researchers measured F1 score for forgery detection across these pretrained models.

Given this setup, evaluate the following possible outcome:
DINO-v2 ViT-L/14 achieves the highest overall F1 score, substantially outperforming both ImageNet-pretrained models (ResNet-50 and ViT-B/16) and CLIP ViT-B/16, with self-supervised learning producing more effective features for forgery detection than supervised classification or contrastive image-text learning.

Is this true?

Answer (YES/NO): NO